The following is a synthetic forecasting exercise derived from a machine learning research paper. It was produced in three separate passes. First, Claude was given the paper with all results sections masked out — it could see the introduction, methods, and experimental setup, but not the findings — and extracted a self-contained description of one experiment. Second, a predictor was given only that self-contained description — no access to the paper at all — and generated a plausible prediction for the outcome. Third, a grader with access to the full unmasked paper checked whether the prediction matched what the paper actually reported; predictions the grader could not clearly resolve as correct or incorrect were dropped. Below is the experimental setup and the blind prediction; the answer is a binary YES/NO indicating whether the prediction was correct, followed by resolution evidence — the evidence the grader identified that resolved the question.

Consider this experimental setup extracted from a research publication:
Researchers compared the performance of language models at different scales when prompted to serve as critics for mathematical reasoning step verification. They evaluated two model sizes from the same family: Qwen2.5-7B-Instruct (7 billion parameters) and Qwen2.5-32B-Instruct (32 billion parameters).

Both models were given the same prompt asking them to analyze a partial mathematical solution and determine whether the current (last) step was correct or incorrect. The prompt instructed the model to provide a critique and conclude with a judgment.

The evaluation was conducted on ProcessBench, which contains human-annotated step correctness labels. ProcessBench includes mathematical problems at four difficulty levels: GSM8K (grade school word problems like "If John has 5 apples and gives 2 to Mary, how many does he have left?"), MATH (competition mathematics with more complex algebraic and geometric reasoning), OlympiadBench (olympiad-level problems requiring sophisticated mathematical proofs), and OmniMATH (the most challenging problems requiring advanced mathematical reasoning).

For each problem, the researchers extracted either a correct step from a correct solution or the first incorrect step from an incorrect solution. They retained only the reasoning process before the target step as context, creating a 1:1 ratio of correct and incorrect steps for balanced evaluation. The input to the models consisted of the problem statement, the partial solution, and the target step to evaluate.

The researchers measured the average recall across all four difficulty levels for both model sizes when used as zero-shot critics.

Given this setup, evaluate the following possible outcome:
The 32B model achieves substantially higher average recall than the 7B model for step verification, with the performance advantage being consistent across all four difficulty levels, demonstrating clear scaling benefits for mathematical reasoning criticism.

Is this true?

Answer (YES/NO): YES